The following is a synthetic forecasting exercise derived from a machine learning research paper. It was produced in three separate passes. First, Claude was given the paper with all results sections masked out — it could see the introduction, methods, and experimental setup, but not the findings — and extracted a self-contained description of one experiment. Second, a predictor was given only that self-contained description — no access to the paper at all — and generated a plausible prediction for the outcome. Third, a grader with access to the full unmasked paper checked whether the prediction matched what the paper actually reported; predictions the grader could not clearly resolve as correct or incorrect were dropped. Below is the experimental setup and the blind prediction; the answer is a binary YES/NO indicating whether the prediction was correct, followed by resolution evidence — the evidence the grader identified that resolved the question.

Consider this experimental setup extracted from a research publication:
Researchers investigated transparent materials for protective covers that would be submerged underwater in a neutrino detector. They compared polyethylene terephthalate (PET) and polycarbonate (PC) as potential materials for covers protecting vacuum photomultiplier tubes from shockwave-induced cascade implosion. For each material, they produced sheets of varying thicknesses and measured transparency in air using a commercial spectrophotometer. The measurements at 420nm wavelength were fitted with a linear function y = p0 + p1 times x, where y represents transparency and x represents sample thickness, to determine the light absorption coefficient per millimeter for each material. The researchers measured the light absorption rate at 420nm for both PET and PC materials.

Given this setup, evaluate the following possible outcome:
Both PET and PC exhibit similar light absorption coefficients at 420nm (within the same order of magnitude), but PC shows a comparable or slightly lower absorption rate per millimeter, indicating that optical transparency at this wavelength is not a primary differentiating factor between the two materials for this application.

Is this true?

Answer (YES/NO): NO